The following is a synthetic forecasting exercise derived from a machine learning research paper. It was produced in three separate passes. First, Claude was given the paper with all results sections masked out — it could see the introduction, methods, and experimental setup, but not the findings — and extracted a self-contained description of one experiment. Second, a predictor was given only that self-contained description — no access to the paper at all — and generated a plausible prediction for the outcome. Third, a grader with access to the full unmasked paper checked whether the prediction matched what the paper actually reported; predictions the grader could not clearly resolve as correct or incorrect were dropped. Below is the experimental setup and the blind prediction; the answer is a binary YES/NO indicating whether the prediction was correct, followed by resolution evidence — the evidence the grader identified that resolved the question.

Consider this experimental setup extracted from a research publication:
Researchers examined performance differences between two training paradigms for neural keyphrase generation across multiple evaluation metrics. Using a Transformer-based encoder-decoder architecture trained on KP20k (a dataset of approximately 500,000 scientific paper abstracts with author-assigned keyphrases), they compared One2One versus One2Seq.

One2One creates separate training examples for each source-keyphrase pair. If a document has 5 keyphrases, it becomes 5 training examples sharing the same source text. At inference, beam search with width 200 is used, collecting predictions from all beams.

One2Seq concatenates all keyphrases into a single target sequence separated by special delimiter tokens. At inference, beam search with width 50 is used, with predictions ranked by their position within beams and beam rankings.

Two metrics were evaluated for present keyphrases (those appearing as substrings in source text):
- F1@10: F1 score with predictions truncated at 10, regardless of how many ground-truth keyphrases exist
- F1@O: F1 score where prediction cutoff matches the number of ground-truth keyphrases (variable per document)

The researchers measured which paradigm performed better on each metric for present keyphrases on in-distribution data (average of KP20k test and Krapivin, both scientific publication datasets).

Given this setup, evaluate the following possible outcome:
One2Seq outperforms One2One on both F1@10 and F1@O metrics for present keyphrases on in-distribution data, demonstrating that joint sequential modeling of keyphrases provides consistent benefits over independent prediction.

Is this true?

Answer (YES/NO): YES